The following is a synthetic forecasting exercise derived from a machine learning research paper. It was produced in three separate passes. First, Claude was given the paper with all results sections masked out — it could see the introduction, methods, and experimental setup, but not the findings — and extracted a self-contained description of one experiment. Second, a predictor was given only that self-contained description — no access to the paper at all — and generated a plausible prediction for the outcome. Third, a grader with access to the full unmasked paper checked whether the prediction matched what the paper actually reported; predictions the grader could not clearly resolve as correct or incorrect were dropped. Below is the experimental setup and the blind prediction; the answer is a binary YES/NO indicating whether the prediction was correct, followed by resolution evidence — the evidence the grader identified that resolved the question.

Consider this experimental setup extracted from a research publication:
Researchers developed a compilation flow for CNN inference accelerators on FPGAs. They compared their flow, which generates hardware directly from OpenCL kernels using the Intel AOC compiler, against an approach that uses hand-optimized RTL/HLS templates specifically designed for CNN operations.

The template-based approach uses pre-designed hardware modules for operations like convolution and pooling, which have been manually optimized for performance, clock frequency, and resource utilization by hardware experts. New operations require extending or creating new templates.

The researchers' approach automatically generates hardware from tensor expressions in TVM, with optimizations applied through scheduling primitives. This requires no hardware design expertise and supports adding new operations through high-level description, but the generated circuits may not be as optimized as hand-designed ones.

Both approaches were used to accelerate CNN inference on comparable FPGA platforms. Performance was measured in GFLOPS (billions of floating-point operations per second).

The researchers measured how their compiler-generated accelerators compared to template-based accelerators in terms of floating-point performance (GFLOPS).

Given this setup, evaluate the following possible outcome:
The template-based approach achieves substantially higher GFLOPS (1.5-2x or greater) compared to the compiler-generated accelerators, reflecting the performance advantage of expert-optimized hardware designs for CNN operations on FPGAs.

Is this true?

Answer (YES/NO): YES